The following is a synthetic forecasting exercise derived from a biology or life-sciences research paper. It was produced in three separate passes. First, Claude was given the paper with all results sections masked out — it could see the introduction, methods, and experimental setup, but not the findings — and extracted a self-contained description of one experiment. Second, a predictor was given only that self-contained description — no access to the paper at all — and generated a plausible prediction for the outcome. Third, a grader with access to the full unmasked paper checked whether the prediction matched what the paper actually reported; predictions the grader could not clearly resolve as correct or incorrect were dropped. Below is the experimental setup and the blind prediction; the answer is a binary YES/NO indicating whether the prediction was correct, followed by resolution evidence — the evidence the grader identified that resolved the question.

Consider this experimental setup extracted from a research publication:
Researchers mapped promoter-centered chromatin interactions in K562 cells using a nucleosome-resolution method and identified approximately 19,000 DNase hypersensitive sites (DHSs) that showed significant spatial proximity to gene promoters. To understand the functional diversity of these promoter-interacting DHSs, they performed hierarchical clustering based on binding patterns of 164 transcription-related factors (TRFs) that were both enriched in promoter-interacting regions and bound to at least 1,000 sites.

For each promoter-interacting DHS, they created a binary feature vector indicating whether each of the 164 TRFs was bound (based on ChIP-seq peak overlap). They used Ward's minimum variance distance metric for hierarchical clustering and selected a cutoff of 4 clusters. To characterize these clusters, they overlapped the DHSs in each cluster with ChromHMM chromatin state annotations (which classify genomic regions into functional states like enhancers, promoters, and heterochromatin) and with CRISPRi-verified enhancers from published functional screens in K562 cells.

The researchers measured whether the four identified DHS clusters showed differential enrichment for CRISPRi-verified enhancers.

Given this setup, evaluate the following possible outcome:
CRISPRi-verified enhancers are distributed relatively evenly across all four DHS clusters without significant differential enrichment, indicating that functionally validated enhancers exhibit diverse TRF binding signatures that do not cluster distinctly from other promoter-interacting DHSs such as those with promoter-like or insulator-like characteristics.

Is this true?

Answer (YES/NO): NO